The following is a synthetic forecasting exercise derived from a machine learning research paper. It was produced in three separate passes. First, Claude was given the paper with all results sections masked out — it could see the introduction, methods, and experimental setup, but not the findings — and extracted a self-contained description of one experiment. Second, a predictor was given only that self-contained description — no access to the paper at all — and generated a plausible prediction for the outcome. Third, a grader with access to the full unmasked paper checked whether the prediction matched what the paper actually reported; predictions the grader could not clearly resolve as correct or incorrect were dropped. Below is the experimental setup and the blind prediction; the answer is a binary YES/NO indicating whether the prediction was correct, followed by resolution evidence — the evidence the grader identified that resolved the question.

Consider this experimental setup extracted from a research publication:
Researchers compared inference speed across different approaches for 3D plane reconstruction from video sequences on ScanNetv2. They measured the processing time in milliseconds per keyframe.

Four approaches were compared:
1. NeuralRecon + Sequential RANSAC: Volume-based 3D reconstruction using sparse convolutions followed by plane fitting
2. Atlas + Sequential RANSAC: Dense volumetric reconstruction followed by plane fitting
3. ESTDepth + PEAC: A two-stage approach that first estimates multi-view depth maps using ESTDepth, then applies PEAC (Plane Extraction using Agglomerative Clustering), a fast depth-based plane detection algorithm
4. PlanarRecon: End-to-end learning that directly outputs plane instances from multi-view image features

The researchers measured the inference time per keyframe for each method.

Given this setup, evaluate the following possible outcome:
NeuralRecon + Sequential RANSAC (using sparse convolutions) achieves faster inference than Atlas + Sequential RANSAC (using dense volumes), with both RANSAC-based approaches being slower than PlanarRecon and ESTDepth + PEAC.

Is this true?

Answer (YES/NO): YES